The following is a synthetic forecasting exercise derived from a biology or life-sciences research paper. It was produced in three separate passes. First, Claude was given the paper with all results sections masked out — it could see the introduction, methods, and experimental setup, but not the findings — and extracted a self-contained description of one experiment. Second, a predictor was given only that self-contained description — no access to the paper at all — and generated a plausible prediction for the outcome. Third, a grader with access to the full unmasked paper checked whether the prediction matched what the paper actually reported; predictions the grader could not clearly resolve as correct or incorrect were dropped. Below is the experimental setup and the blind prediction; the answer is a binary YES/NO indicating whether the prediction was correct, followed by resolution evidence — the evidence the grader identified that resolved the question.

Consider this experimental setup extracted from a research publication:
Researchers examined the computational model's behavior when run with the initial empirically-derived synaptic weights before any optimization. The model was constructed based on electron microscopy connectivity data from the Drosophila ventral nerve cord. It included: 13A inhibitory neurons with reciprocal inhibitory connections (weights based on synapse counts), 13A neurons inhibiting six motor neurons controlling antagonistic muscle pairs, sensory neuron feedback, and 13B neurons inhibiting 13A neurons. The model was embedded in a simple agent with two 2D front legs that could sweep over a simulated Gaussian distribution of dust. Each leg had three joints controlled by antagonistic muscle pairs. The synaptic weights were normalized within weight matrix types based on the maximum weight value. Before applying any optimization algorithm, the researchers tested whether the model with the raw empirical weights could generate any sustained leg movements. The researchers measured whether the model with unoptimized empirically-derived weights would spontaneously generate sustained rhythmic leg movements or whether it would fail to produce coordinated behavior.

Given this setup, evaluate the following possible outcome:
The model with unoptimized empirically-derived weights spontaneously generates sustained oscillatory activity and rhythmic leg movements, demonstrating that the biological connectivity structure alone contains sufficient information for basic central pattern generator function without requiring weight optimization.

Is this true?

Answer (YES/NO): NO